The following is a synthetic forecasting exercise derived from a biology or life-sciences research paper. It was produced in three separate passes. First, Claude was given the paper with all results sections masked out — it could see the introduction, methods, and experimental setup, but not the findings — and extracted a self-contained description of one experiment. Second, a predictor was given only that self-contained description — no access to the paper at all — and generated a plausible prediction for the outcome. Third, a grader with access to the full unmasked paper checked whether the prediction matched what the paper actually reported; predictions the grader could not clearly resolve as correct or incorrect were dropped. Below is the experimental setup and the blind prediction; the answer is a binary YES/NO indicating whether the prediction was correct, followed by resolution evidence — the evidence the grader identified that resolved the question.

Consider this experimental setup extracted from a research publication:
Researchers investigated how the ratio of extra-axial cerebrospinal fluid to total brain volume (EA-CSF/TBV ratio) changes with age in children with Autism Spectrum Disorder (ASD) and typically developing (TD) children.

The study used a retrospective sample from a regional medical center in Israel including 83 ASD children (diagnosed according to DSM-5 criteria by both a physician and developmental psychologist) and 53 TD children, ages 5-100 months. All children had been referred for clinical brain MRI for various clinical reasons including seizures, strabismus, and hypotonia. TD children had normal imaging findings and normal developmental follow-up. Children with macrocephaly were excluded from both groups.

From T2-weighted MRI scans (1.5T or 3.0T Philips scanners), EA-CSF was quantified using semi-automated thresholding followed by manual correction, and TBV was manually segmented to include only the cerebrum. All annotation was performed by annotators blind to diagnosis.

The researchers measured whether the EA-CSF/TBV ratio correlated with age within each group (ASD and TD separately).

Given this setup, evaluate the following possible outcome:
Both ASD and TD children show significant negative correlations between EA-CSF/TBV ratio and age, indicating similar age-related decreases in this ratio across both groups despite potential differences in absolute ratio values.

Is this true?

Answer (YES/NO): YES